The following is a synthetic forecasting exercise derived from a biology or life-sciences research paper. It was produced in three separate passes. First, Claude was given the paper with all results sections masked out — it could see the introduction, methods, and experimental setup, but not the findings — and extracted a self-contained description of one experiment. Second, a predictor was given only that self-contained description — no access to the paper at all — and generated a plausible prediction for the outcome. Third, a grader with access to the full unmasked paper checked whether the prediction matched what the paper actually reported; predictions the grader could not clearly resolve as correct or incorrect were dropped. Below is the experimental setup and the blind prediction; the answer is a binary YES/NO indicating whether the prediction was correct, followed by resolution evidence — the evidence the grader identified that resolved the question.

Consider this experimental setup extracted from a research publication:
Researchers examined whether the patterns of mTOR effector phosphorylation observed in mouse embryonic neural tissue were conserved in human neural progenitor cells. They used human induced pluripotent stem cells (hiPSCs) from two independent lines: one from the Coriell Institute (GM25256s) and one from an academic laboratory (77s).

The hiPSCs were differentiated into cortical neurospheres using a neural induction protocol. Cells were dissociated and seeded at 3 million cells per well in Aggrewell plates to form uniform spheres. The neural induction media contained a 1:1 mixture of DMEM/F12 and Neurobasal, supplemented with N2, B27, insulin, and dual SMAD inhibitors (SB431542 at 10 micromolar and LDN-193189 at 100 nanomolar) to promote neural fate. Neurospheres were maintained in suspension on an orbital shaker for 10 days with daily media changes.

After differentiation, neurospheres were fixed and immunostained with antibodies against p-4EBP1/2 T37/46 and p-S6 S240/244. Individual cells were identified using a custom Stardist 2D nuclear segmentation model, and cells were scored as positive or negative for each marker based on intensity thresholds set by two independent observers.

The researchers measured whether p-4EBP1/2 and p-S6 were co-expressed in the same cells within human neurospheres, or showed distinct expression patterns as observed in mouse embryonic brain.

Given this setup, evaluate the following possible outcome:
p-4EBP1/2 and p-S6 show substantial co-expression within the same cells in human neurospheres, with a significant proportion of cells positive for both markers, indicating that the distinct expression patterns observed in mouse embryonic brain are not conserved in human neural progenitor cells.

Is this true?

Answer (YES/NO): NO